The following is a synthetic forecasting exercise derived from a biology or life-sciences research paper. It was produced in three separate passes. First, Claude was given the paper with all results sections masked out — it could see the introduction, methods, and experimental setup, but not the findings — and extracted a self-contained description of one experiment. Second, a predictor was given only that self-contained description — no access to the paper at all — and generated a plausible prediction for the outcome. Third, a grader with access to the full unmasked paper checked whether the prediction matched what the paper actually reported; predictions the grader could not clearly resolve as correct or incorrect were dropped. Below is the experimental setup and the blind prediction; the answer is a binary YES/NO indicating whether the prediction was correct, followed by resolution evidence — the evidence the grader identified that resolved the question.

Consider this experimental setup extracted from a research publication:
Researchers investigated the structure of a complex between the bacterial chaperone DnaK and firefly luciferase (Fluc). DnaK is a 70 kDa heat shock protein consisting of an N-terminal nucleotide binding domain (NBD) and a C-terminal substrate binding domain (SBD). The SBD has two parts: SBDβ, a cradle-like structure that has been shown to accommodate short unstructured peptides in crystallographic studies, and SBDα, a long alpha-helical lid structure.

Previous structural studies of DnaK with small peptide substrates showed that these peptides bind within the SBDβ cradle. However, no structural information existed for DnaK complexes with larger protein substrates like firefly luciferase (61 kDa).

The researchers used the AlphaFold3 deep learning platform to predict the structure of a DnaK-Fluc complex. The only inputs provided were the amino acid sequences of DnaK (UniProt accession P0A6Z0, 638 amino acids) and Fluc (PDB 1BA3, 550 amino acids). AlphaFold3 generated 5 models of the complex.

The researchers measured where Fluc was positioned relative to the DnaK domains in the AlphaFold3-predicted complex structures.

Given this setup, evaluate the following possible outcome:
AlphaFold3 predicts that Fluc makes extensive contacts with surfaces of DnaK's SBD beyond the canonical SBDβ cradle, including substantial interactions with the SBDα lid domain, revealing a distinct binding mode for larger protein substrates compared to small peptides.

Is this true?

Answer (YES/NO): YES